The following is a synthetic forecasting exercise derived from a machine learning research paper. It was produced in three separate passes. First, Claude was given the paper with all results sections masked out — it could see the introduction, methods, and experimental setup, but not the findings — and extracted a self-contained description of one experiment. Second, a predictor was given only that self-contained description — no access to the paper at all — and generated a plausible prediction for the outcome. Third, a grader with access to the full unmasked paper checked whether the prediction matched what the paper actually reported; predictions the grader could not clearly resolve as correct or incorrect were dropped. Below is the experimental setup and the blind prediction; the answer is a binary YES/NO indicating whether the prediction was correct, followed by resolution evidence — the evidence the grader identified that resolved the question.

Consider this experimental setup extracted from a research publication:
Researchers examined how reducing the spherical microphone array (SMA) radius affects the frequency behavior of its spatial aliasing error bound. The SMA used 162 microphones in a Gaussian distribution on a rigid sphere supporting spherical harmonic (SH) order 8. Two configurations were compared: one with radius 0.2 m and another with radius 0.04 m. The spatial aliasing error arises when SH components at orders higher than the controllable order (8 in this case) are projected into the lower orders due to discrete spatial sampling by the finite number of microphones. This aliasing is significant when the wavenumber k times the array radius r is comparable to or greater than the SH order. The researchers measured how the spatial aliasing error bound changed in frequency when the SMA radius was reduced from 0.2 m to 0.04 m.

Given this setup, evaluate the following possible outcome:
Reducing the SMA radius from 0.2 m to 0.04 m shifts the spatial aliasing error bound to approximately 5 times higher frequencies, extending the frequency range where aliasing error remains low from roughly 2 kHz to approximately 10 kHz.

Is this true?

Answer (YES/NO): NO